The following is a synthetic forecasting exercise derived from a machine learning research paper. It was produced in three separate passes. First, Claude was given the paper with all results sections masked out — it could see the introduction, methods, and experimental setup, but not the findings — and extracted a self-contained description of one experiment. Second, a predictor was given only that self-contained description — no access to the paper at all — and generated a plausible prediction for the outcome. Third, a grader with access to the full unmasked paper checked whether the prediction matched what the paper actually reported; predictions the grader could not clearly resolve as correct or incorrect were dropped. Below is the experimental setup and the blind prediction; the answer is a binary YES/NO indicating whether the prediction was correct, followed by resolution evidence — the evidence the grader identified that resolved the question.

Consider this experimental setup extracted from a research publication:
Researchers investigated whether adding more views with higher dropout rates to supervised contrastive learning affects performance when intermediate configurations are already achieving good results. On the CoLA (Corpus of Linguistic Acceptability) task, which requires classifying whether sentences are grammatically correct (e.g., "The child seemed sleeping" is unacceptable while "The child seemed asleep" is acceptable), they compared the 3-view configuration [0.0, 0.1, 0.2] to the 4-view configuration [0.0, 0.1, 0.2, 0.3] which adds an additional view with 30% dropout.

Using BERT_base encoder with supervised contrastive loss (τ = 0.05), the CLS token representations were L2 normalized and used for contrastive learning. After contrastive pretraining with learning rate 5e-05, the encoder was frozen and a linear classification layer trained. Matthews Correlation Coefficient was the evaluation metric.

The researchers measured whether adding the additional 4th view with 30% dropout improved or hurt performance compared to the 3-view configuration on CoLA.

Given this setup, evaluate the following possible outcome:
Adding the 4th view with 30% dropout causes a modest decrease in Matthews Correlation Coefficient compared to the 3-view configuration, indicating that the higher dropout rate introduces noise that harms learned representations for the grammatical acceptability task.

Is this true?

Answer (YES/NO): YES